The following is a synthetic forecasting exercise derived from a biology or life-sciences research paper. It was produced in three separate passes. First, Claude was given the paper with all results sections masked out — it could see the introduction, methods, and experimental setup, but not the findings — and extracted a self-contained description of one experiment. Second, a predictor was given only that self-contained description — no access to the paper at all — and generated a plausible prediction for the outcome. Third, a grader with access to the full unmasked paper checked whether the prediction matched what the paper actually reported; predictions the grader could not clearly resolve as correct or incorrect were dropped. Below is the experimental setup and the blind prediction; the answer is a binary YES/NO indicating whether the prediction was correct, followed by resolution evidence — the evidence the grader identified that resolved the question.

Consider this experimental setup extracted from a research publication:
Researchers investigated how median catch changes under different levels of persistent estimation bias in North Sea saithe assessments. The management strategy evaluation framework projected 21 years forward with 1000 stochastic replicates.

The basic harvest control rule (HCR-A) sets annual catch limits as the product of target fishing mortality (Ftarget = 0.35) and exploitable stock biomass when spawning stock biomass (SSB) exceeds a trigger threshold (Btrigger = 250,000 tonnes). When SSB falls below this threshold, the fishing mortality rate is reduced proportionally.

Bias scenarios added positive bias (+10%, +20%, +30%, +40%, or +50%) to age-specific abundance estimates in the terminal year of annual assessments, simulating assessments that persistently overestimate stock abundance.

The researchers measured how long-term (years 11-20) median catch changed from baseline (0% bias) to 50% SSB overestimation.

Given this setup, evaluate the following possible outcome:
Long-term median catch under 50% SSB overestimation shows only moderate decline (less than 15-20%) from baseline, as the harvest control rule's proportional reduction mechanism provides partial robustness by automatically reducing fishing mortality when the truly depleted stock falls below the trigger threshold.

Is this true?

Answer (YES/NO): NO